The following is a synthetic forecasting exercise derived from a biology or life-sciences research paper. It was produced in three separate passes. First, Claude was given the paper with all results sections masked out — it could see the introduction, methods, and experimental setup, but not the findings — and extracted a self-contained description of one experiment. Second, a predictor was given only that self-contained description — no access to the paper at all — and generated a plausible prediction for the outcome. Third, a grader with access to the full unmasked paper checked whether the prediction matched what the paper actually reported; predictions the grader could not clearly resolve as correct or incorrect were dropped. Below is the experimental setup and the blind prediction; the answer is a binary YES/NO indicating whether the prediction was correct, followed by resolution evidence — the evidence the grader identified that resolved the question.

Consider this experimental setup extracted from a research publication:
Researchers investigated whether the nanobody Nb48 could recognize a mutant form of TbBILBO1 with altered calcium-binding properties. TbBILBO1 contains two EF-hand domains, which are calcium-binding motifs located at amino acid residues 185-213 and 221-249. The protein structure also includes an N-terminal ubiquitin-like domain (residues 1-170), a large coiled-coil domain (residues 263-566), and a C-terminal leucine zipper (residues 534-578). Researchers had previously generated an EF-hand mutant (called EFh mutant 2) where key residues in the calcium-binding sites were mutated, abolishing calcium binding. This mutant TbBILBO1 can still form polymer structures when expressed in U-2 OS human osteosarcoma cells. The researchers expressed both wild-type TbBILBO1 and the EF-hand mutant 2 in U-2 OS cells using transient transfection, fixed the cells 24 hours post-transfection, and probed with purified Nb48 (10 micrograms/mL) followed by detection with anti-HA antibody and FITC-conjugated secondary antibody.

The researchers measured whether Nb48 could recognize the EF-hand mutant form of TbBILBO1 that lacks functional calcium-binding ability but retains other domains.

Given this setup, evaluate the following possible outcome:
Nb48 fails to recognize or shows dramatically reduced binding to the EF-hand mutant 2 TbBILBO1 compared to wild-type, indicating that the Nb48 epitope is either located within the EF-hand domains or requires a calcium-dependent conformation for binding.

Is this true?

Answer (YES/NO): NO